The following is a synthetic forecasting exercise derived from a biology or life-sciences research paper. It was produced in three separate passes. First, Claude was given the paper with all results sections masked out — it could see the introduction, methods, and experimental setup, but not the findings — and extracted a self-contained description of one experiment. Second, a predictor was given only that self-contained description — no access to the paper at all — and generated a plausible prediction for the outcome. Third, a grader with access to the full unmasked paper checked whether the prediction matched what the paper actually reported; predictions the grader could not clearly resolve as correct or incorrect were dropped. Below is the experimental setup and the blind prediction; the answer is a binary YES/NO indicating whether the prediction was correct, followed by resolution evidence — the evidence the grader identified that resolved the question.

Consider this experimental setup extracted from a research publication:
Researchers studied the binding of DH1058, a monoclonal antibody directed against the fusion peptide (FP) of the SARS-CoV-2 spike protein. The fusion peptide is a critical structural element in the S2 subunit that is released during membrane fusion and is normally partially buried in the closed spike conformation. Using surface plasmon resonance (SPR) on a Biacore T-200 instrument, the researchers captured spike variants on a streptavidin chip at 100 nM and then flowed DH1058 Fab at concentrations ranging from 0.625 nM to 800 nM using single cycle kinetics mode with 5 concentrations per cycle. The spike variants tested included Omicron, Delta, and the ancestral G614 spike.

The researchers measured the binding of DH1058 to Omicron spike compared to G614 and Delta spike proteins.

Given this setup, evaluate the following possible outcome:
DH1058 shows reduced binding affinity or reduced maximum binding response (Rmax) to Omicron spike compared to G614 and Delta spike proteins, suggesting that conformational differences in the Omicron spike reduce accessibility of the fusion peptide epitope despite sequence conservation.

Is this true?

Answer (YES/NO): NO